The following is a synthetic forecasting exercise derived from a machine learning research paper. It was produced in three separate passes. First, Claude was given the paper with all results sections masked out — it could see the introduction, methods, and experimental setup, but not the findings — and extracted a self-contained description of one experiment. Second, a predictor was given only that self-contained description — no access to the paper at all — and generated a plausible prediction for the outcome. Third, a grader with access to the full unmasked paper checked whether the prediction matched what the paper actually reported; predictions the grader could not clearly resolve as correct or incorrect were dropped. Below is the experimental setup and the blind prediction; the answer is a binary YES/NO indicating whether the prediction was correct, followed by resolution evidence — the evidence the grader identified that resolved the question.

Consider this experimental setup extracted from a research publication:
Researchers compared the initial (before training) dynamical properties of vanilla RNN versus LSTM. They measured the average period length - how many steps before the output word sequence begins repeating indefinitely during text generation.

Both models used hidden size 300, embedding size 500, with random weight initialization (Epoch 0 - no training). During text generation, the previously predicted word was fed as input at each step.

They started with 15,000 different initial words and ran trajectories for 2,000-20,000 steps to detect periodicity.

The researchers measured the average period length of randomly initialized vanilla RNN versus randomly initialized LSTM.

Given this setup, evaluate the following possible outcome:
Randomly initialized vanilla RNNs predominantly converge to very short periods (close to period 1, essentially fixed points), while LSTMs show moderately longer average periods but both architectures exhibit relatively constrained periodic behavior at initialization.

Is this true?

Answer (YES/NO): NO